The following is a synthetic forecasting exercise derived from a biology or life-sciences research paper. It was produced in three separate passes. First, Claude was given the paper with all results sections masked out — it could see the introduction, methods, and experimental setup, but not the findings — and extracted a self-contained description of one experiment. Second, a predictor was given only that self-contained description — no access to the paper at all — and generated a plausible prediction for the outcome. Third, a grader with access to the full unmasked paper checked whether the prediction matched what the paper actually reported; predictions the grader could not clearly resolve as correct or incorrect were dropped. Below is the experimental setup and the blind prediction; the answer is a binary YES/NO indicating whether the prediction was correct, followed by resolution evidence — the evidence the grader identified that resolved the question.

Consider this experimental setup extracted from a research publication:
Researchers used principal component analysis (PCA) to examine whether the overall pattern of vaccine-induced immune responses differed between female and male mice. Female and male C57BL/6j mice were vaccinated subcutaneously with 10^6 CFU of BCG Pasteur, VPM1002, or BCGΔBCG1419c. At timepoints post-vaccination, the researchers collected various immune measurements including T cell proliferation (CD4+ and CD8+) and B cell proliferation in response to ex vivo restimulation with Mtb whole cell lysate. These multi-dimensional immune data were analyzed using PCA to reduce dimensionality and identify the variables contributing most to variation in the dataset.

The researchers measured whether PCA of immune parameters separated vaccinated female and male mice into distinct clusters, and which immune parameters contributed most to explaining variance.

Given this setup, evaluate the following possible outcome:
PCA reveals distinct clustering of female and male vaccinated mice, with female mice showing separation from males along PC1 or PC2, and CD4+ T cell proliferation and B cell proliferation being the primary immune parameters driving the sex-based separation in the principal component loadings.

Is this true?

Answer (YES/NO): NO